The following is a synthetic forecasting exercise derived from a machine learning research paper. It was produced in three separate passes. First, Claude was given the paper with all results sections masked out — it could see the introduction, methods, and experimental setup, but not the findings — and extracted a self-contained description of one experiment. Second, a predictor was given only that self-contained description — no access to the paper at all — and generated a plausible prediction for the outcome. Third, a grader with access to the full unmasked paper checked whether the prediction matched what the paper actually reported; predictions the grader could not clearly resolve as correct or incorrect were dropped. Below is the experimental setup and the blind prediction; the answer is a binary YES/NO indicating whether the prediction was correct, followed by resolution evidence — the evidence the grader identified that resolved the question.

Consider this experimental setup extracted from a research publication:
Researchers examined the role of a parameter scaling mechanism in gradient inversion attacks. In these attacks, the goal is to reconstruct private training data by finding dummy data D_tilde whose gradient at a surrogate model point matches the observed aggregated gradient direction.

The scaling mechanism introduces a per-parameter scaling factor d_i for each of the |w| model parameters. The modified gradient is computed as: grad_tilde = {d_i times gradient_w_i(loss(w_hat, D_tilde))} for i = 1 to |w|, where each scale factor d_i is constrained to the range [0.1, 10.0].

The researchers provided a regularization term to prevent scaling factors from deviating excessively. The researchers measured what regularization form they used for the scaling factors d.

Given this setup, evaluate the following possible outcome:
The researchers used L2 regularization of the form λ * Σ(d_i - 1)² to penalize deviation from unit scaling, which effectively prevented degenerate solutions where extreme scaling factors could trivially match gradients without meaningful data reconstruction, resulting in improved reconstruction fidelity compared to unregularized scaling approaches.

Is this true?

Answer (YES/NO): YES